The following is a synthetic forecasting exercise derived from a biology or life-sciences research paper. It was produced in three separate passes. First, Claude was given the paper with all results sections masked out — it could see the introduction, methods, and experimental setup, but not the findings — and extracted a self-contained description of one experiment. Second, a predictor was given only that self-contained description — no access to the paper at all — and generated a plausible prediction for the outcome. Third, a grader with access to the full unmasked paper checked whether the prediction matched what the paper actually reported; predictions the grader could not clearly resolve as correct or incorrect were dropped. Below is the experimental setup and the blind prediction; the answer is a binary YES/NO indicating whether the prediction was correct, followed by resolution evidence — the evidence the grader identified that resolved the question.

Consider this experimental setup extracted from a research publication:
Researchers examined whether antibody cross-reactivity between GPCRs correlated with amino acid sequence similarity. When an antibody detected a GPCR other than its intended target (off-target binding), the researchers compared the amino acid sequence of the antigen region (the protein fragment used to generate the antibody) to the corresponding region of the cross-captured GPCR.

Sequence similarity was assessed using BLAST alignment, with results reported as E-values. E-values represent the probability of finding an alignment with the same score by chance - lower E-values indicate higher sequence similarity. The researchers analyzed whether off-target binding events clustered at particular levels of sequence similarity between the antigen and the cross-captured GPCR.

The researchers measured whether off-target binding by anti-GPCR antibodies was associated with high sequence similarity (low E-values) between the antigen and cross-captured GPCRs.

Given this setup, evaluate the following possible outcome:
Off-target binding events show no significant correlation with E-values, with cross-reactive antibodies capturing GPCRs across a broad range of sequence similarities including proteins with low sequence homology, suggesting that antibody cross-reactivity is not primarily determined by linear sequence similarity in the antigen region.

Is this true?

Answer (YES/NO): NO